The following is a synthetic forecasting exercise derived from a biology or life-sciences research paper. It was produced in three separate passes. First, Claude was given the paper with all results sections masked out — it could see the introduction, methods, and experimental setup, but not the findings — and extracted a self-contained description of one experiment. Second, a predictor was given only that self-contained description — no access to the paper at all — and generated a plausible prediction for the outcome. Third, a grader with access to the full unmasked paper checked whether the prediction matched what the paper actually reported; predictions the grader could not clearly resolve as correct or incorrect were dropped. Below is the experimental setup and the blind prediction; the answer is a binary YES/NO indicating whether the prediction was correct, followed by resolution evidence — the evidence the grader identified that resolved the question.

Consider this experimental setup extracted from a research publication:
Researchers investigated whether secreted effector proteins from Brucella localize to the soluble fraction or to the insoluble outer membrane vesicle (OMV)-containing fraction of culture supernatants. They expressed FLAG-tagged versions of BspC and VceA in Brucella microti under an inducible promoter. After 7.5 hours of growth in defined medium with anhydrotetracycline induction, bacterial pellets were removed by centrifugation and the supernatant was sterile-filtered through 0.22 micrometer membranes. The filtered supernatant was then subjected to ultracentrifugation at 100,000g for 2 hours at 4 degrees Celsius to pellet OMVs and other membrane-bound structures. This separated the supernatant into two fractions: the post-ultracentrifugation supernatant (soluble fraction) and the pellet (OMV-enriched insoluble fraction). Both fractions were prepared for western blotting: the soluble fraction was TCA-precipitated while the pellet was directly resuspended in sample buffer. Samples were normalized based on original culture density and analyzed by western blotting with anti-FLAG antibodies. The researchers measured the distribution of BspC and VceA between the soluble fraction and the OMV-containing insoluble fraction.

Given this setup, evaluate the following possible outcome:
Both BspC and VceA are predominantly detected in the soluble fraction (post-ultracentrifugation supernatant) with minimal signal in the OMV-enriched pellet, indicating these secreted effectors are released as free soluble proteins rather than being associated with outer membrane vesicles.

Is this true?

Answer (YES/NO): NO